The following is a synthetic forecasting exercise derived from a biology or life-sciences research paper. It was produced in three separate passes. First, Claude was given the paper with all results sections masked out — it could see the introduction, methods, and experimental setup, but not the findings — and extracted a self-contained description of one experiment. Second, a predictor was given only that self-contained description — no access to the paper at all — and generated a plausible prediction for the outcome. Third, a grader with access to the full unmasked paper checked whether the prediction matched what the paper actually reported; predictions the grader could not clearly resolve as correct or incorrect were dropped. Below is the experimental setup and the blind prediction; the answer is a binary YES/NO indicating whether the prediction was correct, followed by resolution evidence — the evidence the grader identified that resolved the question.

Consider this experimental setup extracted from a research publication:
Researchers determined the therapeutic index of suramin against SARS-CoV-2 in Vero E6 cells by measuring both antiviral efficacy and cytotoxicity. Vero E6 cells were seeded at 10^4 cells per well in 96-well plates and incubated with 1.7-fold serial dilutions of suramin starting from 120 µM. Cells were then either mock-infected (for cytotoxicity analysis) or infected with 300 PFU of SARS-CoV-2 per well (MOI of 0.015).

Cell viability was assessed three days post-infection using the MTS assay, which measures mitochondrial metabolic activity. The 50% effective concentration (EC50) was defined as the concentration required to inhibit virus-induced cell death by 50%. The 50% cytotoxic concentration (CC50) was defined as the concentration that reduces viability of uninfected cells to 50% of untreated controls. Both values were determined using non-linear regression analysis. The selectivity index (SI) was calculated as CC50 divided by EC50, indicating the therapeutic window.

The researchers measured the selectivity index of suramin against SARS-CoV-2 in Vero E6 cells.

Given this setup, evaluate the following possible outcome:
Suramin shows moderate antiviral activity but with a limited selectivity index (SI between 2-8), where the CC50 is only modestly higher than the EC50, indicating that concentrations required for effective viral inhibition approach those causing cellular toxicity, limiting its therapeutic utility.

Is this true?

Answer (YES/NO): NO